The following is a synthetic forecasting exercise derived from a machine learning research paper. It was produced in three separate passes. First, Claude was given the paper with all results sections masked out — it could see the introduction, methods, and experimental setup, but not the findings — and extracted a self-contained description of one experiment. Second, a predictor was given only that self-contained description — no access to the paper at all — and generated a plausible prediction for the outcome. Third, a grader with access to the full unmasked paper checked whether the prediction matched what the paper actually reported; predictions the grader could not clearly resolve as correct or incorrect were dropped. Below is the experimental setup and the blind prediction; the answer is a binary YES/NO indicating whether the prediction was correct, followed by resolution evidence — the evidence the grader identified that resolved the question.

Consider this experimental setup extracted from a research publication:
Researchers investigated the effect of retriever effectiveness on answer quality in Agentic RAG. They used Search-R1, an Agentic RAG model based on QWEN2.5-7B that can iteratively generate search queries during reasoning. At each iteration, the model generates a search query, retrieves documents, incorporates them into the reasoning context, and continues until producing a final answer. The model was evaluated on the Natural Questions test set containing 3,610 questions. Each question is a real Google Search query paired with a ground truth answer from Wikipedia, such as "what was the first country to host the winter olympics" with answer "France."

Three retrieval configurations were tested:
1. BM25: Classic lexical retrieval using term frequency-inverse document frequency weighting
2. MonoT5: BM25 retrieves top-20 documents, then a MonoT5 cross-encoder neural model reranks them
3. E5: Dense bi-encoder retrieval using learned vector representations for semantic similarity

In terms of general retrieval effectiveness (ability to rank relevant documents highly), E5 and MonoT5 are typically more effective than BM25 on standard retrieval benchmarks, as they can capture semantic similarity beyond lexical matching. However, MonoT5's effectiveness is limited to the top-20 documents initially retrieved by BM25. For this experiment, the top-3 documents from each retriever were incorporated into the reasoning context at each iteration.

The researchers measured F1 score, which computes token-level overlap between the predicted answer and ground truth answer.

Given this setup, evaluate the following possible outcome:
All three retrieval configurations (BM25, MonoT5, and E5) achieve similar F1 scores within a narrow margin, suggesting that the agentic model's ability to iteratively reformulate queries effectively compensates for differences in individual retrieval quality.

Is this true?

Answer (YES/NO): NO